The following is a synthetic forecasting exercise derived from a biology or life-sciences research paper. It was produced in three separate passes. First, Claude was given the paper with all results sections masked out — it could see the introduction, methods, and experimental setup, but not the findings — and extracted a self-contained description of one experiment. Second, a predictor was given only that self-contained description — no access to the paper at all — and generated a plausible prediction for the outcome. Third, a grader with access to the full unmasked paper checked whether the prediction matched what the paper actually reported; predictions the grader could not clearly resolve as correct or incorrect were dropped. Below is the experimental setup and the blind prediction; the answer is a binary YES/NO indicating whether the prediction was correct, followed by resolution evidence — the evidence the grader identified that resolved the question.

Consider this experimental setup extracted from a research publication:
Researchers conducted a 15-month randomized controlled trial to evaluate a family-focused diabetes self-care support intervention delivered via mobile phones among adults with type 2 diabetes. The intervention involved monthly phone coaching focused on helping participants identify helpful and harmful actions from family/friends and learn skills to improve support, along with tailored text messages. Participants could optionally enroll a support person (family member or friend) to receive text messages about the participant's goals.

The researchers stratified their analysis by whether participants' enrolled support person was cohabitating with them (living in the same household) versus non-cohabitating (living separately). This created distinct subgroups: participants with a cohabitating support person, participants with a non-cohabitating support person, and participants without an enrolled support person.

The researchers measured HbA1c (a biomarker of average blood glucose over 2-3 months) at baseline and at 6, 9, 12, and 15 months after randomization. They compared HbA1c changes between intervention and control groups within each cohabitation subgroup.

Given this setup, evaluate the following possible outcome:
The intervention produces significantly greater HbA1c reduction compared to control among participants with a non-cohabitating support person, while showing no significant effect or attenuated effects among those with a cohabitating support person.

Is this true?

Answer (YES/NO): YES